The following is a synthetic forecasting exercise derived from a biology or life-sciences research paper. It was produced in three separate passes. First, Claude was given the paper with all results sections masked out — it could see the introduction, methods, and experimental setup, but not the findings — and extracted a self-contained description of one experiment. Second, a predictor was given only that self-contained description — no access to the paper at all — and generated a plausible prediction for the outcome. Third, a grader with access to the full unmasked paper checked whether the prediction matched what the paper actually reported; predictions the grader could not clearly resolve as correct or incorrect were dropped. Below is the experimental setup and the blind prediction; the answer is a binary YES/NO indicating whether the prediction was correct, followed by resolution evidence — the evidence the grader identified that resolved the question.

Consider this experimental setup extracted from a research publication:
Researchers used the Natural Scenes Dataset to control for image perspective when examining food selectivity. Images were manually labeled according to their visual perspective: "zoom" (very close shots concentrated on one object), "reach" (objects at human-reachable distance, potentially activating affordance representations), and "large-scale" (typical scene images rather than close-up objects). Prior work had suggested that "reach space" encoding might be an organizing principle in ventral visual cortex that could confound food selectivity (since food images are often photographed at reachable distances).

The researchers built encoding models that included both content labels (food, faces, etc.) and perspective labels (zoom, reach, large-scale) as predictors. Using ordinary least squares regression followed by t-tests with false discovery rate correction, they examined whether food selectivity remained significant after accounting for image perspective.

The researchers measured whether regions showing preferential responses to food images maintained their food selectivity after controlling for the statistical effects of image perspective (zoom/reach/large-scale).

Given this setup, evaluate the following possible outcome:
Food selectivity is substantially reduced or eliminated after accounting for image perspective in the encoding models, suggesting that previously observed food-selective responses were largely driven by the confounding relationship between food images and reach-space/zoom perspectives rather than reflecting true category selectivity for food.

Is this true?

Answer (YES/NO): NO